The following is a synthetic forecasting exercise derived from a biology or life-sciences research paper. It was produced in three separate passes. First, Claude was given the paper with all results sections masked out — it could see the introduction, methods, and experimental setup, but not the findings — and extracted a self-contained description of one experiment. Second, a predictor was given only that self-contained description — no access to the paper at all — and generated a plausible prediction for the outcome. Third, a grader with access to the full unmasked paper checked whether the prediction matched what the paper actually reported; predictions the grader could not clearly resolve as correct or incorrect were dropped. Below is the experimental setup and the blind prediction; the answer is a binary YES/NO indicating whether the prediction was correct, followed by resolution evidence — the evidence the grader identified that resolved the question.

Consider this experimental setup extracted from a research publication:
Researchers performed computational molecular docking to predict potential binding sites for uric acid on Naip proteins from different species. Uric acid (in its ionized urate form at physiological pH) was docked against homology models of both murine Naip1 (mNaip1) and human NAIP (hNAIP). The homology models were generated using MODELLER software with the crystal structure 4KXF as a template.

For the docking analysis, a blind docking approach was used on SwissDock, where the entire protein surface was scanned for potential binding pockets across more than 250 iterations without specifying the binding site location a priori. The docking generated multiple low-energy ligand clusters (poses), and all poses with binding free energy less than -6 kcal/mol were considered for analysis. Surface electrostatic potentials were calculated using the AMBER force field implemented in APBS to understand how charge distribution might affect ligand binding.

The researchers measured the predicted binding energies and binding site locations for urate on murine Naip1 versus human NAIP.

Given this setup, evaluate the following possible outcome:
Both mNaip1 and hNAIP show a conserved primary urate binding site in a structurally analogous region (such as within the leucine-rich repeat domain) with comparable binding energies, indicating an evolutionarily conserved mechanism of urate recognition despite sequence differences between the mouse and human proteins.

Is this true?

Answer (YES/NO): NO